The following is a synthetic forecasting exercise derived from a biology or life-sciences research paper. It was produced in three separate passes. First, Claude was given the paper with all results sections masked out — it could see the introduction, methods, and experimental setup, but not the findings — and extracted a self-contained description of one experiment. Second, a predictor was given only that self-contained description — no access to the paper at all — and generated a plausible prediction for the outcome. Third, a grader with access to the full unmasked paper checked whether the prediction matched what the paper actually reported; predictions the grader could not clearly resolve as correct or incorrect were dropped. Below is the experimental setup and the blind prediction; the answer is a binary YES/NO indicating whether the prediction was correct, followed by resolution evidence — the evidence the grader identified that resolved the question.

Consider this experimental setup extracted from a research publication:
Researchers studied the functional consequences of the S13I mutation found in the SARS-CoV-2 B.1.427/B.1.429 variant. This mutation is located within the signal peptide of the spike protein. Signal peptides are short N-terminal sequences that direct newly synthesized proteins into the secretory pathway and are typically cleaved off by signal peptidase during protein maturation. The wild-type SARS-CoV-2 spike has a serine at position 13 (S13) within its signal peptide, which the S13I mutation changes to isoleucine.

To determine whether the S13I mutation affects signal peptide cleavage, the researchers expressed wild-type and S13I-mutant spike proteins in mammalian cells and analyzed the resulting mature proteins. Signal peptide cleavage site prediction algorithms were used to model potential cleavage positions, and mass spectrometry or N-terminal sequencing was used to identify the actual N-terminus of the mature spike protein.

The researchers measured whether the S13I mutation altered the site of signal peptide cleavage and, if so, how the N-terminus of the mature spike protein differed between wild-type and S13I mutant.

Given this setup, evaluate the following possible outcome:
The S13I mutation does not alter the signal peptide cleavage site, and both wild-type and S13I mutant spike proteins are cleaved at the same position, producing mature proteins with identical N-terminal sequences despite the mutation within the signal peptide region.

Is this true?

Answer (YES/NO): NO